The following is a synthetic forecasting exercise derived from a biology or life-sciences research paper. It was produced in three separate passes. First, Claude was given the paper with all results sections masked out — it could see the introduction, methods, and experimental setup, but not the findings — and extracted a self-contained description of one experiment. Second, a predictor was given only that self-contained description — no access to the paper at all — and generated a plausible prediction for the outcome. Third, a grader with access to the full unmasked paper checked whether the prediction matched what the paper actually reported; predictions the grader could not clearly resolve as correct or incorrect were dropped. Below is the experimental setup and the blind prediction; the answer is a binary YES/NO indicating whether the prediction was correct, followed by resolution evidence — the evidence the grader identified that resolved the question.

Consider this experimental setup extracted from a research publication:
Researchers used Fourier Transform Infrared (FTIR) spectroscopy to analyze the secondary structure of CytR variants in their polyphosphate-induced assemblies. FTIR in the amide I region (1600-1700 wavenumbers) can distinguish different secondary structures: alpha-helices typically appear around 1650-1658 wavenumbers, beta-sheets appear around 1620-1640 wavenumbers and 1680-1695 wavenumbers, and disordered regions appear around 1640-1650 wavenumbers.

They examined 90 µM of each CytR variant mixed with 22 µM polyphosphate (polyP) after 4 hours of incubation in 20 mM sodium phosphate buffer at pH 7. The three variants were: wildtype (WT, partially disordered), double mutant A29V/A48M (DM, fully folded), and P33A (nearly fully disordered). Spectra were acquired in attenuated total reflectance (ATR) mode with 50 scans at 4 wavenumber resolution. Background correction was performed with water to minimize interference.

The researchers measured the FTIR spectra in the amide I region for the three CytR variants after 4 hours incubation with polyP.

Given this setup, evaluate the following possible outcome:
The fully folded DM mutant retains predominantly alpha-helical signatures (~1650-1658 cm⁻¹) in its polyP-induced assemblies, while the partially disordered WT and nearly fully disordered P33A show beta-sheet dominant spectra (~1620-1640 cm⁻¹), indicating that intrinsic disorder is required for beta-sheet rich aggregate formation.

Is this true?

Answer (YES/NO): NO